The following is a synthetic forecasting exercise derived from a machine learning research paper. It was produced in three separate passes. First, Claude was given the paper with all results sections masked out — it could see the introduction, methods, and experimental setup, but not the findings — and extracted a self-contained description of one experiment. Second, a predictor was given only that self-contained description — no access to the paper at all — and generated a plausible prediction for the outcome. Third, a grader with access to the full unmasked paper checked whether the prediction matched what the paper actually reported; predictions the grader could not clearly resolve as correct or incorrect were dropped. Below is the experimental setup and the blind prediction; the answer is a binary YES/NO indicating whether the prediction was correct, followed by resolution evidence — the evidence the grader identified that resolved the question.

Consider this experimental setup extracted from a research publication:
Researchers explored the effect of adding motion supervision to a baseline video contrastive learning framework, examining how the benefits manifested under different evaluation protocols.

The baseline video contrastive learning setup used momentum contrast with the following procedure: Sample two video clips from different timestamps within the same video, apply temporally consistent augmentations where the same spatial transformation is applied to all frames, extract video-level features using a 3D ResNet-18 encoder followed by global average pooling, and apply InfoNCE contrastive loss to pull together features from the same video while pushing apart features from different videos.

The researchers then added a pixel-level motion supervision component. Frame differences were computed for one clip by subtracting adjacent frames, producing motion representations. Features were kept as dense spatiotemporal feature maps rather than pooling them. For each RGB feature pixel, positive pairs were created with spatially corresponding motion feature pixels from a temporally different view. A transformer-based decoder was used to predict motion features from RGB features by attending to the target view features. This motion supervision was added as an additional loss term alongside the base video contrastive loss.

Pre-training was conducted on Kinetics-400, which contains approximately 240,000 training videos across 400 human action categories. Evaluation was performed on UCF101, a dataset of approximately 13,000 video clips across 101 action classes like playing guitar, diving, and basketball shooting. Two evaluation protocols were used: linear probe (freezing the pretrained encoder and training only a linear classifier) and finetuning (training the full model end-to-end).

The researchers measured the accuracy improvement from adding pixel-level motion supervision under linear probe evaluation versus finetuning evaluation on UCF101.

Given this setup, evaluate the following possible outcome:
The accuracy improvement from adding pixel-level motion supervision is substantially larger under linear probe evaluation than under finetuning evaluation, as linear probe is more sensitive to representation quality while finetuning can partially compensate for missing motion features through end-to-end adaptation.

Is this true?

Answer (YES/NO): YES